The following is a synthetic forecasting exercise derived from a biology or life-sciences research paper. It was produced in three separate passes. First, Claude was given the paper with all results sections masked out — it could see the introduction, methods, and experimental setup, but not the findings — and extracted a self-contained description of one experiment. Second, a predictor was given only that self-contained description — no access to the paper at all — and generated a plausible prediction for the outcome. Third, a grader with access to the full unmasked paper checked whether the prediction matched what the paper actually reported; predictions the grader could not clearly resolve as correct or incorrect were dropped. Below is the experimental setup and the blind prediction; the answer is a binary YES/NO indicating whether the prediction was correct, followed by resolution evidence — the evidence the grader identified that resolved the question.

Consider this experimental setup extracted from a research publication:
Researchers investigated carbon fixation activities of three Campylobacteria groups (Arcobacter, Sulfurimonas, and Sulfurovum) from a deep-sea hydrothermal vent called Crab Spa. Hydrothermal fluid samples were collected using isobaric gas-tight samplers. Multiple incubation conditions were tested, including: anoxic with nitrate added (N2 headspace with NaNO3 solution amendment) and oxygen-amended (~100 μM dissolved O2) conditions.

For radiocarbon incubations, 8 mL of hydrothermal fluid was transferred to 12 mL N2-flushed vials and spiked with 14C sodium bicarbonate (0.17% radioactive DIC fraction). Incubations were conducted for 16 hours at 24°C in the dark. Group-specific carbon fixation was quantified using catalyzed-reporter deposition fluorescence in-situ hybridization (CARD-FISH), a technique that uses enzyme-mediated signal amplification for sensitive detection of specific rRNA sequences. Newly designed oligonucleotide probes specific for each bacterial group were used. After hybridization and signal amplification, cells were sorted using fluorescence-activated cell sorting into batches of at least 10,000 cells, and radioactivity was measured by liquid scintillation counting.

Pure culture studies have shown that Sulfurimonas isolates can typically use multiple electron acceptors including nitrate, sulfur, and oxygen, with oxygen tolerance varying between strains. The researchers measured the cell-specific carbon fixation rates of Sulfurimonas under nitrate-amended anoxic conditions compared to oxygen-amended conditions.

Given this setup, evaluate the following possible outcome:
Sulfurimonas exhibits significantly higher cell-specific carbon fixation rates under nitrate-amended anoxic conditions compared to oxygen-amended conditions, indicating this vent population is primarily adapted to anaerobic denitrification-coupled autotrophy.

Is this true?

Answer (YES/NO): YES